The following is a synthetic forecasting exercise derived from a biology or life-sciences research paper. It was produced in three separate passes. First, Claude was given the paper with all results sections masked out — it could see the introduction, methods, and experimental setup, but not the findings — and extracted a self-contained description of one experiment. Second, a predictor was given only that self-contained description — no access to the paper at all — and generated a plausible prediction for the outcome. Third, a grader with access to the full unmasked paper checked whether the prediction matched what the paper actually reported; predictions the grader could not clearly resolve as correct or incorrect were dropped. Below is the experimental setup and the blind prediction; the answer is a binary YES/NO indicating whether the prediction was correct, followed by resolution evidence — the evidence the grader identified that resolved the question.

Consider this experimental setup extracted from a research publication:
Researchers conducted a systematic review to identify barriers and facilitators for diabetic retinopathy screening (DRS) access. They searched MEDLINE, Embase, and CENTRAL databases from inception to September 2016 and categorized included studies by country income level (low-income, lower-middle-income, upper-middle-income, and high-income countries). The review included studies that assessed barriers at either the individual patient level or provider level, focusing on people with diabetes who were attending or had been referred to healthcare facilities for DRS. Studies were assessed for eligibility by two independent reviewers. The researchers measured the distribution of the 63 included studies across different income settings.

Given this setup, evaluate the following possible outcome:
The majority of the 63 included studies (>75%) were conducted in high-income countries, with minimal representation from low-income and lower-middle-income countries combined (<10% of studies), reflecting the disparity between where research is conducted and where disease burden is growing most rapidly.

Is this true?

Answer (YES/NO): NO